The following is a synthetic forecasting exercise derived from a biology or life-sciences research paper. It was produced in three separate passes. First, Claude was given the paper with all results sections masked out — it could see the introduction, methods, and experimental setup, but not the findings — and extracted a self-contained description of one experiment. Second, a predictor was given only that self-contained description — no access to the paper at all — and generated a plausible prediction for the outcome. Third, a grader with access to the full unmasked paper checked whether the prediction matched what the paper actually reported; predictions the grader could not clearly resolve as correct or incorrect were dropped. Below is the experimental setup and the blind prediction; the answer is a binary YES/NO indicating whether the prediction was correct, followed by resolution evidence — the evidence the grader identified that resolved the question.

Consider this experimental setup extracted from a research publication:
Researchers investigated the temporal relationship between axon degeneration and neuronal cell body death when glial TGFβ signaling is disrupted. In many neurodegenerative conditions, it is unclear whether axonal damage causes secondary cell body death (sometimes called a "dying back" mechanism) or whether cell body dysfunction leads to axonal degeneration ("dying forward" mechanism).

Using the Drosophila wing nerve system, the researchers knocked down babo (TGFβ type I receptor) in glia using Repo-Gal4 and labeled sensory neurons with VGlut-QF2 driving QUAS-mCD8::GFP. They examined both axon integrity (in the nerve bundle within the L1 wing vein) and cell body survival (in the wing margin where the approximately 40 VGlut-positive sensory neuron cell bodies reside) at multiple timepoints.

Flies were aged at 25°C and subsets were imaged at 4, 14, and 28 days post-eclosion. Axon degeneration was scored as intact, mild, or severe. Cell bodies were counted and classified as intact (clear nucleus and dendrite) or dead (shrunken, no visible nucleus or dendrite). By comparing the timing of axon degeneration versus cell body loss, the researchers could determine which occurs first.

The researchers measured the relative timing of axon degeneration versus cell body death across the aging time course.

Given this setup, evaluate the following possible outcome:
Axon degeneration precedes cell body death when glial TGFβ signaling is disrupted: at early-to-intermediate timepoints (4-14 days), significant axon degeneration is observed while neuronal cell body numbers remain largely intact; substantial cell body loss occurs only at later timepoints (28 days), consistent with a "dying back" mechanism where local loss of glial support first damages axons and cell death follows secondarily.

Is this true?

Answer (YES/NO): NO